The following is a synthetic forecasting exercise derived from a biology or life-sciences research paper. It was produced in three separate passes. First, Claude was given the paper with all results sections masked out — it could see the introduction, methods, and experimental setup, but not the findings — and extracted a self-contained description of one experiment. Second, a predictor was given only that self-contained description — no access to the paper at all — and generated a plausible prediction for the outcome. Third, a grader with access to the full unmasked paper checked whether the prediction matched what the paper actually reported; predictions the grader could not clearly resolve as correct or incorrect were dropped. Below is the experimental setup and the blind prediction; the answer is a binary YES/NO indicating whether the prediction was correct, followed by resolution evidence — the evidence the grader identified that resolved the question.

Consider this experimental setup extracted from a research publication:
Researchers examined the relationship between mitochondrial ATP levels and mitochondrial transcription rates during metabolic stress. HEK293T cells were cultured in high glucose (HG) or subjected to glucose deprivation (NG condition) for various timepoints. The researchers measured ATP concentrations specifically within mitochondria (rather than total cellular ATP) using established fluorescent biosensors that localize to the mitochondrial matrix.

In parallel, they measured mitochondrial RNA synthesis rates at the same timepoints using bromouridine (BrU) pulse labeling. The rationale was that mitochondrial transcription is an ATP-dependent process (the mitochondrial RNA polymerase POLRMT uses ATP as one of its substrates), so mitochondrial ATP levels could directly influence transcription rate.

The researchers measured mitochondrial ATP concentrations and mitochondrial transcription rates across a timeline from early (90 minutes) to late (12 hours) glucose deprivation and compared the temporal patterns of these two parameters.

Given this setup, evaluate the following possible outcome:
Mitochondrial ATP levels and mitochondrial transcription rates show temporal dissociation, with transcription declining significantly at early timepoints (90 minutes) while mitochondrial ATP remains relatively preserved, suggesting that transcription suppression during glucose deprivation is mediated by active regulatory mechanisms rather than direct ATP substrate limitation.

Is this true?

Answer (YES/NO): NO